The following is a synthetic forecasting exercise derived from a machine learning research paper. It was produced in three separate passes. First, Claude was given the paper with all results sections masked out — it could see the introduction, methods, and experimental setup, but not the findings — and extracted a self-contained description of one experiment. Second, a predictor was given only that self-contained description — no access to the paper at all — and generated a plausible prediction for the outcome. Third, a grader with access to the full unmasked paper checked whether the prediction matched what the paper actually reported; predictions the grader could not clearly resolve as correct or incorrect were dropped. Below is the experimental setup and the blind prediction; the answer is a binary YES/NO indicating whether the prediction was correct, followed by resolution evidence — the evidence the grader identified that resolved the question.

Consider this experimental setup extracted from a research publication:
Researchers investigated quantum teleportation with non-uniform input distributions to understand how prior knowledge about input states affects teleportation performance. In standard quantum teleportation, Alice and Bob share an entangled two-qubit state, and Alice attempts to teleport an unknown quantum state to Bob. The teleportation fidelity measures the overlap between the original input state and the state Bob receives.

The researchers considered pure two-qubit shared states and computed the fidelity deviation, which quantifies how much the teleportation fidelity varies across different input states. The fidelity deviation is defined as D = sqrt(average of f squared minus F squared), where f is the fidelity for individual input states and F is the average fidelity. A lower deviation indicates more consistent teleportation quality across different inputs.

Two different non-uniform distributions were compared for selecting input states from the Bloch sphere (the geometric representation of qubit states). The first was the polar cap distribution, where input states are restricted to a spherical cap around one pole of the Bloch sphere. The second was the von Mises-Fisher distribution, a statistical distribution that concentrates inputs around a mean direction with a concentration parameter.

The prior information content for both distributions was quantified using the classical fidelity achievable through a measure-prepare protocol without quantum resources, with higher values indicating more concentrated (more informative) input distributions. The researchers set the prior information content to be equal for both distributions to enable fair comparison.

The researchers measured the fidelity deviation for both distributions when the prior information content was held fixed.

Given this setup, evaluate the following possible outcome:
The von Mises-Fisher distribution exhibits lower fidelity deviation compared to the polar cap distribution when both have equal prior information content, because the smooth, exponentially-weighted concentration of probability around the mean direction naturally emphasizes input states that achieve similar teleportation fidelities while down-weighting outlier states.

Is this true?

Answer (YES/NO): NO